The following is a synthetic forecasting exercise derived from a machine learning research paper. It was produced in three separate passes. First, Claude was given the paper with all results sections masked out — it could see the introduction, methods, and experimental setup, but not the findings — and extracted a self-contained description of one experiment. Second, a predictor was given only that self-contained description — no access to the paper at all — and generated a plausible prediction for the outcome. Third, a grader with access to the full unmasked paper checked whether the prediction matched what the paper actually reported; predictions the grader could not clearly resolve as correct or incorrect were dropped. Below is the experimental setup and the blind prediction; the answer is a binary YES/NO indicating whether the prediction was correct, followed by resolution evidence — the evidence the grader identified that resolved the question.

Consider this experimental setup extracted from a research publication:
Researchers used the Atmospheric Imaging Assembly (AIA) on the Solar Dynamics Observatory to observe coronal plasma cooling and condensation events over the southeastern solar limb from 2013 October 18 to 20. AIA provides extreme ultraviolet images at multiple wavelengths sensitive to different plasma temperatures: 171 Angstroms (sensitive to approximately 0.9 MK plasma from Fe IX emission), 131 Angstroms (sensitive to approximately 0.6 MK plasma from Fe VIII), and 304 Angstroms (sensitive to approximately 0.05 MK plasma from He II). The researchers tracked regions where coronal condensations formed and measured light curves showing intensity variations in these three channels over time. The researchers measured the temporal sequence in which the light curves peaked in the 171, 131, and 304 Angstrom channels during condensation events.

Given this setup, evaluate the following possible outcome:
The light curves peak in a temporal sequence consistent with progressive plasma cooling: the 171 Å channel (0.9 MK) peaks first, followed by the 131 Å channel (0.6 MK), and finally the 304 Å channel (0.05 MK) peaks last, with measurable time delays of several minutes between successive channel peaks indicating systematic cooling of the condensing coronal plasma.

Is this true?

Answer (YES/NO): YES